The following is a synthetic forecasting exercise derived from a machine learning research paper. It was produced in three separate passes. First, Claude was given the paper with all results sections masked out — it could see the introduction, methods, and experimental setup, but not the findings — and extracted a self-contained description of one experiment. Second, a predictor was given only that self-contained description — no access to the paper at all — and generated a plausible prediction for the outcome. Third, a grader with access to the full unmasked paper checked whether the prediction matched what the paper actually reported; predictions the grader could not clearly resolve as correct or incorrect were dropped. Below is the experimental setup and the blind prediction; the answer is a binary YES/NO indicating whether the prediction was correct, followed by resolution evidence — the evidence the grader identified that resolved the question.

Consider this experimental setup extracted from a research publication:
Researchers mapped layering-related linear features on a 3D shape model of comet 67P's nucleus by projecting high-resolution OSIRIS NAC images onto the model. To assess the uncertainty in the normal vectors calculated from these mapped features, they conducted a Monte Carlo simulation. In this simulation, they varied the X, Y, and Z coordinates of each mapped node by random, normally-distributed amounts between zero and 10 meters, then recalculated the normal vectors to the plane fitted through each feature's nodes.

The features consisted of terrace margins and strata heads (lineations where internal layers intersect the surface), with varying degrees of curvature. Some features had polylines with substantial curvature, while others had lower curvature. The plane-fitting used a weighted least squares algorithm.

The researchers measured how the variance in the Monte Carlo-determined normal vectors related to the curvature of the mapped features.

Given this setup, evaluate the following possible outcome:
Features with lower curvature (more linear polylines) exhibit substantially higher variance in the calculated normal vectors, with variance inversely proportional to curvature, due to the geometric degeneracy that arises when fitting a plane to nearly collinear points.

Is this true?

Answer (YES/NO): NO